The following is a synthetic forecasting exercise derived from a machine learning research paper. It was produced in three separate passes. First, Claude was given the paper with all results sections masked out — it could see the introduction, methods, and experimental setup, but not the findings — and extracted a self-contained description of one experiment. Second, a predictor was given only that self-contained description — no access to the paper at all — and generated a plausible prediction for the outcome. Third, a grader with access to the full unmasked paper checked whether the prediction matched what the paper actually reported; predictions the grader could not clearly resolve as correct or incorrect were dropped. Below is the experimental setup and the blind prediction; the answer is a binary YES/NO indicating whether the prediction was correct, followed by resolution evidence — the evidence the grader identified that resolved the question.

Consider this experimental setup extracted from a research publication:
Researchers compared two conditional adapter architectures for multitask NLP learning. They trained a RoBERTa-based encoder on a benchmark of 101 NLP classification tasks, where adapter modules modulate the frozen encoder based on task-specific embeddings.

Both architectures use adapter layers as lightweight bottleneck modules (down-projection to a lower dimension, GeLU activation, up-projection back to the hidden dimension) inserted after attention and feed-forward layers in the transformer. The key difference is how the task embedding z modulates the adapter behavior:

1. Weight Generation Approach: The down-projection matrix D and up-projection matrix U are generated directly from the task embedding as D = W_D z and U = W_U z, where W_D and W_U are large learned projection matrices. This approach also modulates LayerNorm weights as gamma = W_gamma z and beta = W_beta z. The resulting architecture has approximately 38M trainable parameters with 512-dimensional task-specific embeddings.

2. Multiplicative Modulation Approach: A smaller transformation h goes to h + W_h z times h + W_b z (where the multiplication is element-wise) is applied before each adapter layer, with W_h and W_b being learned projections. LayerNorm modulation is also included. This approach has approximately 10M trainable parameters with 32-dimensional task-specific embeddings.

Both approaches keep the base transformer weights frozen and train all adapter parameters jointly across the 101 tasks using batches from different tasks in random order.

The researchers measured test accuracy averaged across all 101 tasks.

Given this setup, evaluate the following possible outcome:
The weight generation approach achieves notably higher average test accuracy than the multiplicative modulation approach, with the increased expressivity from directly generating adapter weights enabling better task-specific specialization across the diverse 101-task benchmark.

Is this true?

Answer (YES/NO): NO